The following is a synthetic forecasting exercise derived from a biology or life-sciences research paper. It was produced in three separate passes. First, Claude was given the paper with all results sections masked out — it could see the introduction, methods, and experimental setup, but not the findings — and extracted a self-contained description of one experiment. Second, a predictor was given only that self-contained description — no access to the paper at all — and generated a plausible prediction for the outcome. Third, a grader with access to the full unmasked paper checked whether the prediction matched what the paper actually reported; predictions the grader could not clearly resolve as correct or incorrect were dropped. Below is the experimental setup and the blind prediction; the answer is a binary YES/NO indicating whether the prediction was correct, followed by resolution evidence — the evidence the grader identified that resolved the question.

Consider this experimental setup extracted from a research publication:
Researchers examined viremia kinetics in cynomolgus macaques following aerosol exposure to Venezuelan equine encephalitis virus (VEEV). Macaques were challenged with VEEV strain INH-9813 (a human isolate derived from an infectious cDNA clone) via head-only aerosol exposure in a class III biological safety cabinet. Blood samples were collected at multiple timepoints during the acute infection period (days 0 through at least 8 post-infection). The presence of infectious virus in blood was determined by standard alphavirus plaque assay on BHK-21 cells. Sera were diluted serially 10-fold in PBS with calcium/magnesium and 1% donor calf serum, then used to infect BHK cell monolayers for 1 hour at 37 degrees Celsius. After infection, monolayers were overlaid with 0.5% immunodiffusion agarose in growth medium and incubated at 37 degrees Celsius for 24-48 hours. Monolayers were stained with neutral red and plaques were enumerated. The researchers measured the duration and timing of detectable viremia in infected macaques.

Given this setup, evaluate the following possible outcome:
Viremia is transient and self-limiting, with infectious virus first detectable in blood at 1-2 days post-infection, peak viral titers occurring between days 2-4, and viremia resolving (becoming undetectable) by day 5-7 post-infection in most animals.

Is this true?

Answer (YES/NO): YES